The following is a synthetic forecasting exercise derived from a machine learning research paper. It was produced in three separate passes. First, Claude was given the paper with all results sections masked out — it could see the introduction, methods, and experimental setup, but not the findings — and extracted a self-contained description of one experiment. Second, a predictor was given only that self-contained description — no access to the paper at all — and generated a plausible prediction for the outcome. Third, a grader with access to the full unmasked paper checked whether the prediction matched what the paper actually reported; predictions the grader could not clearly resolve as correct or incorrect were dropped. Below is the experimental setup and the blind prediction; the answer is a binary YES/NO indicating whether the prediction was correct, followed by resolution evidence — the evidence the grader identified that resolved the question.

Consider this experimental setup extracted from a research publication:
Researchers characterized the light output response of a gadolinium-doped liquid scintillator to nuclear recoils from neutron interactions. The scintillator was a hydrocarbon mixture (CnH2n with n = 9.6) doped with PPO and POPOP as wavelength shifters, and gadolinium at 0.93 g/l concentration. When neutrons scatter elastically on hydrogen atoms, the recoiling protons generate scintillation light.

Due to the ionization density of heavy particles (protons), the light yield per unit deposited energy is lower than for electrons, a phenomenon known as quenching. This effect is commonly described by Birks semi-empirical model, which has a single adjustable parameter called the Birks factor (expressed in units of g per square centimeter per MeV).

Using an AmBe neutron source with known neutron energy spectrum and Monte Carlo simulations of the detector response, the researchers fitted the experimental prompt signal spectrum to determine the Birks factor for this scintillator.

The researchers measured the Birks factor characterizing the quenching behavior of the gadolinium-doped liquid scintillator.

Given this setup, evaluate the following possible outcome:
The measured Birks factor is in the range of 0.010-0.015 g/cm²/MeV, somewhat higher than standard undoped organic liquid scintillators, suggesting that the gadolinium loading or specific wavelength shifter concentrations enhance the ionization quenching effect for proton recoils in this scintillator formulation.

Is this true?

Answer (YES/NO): YES